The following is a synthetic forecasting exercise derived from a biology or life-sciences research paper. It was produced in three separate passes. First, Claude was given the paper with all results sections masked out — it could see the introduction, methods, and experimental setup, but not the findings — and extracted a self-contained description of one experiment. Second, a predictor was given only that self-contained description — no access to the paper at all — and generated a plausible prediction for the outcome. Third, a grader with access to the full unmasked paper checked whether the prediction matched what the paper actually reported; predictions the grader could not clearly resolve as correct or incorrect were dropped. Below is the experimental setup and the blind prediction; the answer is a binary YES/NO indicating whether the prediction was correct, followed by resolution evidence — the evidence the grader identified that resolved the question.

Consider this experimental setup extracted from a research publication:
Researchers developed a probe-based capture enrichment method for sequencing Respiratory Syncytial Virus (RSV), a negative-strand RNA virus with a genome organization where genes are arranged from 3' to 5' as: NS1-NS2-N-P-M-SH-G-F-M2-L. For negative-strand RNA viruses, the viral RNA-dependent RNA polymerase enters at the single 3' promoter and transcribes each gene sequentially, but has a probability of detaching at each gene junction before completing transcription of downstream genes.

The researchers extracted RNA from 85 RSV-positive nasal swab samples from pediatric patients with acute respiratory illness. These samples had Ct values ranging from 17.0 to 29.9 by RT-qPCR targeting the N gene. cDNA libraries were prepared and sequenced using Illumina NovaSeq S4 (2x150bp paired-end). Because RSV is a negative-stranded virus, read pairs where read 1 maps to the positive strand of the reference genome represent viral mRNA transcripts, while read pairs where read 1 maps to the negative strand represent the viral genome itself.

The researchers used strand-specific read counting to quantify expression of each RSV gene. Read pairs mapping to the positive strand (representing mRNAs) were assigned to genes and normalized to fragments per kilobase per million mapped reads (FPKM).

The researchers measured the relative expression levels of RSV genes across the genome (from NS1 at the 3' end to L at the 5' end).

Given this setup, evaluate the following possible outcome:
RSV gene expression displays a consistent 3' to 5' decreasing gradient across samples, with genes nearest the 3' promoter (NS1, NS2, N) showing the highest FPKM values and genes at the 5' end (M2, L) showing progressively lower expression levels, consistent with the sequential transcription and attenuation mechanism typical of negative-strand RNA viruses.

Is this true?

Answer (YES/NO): NO